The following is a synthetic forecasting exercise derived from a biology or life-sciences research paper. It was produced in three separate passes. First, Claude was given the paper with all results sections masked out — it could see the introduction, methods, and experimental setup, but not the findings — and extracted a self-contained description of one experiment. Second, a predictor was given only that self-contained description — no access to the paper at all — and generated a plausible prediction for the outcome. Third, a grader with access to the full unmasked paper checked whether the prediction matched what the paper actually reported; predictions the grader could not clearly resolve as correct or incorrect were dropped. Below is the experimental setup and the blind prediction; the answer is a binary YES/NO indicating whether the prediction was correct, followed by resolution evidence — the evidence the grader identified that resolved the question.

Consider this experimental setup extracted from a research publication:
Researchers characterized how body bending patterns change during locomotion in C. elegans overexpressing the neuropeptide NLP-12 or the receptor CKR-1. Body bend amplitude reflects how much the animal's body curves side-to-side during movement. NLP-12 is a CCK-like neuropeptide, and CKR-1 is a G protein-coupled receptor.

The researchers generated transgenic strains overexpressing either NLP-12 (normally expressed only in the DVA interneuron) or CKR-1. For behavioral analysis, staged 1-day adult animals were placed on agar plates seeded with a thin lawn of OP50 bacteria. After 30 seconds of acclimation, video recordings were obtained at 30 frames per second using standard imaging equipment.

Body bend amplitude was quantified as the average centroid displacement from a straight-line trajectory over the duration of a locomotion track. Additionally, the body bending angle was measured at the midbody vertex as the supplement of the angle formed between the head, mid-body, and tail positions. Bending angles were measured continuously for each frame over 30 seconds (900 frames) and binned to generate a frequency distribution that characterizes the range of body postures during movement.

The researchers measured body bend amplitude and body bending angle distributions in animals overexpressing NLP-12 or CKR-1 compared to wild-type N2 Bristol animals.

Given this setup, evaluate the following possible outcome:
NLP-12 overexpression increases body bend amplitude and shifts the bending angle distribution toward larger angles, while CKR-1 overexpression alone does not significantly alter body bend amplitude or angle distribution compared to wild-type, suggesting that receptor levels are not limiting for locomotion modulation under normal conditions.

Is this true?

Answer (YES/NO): NO